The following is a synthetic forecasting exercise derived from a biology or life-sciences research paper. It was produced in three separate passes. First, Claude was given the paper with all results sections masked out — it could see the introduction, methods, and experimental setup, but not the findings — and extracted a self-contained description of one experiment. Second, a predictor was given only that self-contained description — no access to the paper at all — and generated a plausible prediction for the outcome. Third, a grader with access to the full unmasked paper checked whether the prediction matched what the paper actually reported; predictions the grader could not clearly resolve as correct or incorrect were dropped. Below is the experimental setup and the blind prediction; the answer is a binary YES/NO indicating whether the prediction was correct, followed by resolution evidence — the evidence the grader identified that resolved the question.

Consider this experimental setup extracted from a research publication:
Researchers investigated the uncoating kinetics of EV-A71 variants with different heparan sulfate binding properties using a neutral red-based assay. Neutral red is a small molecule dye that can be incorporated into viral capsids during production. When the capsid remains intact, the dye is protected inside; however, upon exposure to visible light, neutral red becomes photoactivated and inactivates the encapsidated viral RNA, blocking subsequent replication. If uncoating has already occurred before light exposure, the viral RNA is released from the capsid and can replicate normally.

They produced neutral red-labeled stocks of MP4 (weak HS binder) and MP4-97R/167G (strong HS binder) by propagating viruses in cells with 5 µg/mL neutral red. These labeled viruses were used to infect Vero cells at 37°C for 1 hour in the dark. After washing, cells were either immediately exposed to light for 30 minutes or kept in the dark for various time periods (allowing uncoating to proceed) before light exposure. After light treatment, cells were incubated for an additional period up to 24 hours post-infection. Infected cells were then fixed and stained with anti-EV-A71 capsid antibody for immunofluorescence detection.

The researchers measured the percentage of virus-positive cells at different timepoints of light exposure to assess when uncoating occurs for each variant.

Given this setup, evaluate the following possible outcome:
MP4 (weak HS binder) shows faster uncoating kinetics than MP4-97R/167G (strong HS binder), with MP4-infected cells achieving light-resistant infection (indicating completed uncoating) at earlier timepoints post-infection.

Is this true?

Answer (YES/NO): NO